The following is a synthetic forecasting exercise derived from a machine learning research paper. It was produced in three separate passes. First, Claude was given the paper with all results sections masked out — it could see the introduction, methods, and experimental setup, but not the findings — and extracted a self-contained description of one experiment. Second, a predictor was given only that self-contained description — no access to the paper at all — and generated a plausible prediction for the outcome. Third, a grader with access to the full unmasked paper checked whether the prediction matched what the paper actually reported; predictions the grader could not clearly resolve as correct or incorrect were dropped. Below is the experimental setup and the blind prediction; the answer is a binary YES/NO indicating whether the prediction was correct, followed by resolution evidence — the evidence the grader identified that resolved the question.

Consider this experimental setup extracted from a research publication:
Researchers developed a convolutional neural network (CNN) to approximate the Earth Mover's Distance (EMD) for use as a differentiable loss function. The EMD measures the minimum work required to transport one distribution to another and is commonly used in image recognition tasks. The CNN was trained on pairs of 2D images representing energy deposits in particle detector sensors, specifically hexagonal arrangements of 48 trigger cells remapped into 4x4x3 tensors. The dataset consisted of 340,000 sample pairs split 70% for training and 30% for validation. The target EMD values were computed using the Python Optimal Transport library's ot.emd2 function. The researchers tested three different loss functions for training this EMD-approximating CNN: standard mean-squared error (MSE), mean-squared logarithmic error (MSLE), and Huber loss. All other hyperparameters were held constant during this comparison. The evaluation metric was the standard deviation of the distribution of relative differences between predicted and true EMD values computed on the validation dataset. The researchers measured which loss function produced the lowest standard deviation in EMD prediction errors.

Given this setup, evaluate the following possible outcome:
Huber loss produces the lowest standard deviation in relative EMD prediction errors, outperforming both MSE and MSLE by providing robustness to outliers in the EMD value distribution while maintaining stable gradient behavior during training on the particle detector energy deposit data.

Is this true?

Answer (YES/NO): NO